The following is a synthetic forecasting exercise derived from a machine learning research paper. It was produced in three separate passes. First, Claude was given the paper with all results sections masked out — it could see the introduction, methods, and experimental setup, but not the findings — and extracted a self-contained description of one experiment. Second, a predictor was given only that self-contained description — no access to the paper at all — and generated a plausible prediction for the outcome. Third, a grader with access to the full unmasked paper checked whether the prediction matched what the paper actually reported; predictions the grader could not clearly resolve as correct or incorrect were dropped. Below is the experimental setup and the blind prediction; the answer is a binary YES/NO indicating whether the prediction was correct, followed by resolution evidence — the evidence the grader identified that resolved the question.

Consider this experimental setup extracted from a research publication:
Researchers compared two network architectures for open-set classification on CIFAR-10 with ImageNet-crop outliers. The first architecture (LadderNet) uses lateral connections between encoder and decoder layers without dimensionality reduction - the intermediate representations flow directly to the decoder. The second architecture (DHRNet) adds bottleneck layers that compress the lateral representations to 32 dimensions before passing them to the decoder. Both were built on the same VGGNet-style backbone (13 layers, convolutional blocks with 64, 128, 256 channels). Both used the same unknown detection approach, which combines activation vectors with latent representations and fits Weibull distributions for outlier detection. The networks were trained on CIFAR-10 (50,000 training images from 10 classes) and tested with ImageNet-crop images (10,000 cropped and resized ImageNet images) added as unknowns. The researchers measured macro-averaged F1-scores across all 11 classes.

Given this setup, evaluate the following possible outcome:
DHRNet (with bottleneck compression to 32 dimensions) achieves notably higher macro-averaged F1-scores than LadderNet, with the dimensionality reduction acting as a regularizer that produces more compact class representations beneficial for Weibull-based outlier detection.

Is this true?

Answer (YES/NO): YES